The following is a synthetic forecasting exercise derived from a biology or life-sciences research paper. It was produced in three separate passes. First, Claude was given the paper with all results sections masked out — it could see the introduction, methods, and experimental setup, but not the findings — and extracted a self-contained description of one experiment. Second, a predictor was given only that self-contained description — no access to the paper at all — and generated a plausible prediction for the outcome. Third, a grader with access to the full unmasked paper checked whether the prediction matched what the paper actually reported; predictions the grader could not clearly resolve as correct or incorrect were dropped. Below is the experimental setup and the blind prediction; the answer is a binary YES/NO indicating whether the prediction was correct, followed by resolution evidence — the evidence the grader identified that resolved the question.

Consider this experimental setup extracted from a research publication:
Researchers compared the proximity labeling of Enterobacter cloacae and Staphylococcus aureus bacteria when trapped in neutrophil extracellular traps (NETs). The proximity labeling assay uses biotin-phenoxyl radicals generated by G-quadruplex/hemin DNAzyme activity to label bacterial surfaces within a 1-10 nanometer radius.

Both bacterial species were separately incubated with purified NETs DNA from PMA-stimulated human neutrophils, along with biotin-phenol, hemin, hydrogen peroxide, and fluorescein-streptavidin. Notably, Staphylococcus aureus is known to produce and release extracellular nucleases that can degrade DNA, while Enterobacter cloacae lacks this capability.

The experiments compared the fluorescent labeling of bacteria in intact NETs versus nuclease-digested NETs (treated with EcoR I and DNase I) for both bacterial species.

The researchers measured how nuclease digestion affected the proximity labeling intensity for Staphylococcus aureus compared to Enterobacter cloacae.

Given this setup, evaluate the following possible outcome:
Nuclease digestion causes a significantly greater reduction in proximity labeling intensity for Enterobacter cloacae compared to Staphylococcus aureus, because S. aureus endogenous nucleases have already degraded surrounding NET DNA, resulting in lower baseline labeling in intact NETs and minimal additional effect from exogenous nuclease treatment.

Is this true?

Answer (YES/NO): YES